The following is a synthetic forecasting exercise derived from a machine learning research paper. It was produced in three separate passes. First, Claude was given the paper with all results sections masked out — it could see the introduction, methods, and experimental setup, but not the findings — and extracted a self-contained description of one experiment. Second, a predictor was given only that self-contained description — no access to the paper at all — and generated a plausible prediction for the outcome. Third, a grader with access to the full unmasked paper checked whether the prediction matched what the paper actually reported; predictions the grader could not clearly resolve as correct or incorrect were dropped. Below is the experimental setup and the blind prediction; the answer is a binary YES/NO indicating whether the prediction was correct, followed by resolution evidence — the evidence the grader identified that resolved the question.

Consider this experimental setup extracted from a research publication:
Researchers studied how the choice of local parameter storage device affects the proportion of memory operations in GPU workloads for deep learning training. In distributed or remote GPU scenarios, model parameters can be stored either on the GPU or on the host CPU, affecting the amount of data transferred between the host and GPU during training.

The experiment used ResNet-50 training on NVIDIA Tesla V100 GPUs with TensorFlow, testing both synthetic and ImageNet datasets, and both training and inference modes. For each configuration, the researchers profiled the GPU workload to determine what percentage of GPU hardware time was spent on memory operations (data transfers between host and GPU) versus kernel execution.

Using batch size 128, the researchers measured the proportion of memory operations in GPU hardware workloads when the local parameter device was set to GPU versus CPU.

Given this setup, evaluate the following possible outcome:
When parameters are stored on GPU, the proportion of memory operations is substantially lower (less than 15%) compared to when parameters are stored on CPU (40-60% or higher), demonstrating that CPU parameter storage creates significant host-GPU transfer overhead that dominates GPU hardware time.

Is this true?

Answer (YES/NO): NO